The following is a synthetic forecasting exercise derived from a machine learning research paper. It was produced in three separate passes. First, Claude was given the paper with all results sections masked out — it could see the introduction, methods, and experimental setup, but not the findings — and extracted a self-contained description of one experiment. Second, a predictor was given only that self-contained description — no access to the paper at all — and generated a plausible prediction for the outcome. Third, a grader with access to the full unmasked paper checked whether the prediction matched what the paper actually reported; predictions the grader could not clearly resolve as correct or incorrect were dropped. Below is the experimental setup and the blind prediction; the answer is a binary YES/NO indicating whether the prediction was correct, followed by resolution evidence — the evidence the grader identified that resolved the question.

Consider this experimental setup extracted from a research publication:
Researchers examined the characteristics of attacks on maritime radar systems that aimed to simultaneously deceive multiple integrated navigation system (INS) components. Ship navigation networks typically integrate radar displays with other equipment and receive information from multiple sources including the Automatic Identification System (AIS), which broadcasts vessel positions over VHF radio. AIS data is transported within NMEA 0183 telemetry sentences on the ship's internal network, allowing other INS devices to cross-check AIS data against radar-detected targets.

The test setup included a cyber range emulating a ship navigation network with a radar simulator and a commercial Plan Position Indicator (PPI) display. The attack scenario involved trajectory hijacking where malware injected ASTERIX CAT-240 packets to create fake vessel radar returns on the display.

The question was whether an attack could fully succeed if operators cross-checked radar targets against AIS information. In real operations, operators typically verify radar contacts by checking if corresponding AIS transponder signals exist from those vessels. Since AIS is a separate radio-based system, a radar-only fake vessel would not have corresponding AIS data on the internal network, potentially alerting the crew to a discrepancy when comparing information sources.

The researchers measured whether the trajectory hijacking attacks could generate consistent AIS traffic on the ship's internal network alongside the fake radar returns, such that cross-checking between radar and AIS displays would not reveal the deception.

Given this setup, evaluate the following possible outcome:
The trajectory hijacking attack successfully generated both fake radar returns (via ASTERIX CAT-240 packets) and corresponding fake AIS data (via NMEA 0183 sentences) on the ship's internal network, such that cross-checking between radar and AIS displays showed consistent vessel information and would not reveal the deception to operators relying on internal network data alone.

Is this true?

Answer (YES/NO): YES